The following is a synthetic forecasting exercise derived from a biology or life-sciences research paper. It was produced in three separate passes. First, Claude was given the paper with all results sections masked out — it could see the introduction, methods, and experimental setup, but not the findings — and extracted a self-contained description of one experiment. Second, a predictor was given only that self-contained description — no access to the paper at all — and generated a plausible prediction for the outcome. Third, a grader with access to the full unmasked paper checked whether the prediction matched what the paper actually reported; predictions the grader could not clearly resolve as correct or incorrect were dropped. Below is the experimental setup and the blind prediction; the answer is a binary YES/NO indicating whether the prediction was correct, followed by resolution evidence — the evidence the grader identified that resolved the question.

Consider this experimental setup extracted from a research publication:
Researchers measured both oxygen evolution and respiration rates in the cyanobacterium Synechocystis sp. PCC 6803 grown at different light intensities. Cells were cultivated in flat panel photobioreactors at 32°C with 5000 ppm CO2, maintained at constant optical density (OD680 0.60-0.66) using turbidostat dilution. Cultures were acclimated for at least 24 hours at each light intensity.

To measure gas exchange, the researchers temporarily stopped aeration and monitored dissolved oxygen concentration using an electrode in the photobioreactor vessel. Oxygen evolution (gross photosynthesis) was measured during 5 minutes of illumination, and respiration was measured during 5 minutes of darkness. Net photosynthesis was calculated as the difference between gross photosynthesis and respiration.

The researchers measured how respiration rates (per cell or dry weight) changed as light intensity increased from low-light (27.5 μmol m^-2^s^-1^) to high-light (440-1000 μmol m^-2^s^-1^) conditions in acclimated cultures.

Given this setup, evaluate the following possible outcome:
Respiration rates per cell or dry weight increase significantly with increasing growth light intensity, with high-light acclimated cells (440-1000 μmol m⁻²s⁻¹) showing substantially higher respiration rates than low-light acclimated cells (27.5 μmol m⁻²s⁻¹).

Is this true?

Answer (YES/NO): YES